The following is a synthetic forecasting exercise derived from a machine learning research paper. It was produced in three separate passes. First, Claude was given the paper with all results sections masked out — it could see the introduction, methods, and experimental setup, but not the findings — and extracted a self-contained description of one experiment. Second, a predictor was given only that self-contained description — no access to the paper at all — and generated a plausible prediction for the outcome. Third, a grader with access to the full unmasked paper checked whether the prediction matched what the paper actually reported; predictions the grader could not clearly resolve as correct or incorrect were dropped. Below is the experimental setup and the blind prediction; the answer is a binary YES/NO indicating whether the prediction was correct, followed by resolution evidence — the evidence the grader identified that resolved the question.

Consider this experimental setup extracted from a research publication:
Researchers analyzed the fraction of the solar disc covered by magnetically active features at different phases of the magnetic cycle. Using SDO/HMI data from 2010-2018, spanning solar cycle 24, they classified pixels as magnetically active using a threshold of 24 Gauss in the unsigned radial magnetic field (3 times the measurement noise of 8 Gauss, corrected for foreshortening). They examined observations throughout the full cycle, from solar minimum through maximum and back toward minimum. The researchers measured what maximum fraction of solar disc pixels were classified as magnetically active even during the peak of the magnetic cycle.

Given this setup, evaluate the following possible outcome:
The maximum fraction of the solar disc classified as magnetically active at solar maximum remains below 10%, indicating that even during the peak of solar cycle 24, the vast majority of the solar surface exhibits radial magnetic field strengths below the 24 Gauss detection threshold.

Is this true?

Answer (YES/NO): YES